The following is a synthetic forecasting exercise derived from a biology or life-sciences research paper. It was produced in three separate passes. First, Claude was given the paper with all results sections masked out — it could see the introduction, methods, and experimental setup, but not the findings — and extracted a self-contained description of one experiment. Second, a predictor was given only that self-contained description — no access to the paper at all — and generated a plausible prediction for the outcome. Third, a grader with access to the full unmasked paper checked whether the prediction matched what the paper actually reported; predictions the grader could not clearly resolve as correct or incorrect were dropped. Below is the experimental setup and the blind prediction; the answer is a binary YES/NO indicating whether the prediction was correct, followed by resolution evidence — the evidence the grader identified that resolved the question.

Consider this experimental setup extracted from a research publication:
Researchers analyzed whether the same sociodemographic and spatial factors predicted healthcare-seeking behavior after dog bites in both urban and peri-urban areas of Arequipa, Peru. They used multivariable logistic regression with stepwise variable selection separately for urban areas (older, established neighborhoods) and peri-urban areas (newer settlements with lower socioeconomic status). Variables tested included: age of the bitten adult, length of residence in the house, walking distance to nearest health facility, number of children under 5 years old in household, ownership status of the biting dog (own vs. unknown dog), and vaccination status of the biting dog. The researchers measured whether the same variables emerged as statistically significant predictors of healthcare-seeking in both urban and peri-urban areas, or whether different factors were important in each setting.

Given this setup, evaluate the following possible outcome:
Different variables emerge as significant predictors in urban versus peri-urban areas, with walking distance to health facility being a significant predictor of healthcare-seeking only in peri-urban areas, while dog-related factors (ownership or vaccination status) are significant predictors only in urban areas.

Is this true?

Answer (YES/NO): NO